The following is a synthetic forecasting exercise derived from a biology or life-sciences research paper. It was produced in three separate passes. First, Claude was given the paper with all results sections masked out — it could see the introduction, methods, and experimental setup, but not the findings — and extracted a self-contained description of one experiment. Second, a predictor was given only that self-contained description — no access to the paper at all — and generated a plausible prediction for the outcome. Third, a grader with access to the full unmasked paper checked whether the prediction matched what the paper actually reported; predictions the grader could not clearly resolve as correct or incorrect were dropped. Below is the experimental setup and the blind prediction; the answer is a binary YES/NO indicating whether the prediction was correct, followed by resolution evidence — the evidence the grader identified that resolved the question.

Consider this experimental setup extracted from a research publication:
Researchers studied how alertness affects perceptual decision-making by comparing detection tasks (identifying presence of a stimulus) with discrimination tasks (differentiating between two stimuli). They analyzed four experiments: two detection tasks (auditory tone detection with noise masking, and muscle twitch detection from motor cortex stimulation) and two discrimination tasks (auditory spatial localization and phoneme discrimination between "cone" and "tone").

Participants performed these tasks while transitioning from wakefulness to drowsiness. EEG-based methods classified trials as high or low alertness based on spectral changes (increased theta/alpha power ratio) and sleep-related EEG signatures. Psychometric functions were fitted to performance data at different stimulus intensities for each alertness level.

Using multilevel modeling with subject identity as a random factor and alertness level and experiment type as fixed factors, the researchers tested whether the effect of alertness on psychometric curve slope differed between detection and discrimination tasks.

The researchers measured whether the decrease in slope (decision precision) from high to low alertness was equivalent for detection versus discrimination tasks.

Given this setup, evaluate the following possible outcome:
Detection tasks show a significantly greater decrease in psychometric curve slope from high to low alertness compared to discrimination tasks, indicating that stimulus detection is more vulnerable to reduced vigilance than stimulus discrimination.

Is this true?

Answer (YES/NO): NO